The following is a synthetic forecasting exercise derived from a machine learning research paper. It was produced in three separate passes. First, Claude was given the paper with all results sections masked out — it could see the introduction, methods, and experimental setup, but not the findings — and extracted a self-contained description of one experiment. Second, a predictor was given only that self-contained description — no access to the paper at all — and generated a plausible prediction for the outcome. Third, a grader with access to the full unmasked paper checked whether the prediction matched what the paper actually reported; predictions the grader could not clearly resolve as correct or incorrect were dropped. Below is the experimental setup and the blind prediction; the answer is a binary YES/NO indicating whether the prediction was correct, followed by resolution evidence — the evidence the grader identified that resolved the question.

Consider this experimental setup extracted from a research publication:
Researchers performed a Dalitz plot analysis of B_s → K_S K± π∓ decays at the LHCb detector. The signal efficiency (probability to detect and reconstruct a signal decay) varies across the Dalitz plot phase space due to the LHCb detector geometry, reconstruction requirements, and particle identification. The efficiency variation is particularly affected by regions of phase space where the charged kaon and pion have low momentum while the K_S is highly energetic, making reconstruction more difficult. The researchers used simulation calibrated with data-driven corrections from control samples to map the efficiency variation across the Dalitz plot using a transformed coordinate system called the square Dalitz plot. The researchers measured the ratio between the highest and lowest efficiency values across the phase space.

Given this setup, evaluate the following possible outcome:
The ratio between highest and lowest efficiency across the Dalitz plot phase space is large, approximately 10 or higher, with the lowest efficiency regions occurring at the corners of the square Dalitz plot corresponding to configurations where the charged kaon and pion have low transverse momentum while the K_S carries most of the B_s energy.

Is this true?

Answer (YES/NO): NO